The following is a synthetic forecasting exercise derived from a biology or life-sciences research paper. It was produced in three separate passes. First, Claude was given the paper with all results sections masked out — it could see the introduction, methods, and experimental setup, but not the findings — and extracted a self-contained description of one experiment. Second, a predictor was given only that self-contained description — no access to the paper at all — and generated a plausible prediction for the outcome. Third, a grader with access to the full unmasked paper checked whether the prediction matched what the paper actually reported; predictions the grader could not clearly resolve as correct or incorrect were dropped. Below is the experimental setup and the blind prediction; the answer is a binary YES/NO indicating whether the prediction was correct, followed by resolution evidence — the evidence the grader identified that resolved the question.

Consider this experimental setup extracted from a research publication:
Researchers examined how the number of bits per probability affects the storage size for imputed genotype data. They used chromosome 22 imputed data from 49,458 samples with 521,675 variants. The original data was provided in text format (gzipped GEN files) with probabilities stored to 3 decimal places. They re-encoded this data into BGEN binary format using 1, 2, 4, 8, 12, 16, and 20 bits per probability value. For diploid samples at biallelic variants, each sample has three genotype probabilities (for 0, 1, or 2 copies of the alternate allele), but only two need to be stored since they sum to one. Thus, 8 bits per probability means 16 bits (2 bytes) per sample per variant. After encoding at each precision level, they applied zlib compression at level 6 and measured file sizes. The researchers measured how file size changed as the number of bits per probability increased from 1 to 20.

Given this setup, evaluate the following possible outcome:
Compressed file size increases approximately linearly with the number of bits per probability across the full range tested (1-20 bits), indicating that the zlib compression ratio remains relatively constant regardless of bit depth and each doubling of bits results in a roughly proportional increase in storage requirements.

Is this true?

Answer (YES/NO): NO